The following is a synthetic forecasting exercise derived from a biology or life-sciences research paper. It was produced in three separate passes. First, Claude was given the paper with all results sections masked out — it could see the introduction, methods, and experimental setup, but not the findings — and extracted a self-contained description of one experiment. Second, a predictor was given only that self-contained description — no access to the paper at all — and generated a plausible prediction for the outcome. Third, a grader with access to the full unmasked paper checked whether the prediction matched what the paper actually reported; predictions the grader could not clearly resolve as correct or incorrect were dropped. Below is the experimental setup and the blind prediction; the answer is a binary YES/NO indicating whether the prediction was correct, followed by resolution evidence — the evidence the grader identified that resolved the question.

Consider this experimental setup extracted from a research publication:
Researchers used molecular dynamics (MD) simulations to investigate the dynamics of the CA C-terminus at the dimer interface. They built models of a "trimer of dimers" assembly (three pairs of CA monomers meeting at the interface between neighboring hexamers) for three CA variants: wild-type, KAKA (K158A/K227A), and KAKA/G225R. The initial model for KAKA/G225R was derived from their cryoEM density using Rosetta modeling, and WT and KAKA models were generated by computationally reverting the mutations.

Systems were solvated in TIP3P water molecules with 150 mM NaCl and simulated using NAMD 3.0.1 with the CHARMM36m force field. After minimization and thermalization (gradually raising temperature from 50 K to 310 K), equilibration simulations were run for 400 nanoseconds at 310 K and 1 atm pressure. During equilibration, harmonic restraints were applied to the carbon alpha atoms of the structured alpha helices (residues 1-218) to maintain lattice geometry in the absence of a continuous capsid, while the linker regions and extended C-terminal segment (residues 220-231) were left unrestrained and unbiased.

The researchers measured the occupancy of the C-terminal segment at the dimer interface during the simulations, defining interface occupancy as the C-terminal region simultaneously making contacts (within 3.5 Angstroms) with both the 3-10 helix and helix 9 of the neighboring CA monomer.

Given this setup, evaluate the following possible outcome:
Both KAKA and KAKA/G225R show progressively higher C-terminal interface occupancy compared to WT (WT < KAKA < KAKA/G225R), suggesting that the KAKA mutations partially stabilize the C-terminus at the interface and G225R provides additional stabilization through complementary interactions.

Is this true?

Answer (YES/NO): NO